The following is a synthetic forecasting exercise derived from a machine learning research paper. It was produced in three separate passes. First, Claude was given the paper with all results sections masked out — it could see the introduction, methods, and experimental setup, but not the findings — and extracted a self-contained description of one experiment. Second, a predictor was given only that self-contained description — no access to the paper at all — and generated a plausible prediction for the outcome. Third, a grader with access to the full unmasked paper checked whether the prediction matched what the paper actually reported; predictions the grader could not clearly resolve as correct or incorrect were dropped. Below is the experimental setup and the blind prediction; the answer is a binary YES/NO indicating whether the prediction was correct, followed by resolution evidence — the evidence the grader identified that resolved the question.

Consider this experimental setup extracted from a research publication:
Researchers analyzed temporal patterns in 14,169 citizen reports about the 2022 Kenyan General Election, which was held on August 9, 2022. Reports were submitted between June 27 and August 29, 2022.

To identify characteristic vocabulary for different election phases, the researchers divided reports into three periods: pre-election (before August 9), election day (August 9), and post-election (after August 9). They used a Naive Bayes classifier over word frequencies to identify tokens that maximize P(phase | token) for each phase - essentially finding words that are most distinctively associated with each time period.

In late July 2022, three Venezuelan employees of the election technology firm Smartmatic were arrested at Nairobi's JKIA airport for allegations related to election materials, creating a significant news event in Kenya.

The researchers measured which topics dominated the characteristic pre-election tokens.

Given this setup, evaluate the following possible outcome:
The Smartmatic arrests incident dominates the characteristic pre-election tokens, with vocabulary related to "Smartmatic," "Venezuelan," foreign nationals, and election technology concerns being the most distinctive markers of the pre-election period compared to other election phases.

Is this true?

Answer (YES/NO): YES